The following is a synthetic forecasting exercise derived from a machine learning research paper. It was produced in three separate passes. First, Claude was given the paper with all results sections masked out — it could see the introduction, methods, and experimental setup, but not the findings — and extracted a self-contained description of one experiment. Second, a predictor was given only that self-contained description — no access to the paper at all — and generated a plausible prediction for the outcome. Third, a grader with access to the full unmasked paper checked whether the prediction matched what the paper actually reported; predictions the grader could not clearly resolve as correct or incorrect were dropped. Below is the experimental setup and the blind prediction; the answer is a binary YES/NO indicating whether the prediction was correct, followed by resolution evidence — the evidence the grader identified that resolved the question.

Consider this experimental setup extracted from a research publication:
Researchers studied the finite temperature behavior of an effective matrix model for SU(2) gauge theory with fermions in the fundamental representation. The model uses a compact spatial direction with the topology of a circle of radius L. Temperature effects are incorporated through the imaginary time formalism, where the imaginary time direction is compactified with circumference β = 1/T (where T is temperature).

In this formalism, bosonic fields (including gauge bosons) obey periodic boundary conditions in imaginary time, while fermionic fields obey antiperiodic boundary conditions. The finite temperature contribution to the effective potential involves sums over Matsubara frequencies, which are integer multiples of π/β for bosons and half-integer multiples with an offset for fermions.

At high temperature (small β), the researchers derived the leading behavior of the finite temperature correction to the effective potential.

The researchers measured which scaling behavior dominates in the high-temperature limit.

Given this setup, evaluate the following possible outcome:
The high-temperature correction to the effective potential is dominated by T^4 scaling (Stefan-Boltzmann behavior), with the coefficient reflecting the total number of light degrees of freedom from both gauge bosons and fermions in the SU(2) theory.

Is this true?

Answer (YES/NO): YES